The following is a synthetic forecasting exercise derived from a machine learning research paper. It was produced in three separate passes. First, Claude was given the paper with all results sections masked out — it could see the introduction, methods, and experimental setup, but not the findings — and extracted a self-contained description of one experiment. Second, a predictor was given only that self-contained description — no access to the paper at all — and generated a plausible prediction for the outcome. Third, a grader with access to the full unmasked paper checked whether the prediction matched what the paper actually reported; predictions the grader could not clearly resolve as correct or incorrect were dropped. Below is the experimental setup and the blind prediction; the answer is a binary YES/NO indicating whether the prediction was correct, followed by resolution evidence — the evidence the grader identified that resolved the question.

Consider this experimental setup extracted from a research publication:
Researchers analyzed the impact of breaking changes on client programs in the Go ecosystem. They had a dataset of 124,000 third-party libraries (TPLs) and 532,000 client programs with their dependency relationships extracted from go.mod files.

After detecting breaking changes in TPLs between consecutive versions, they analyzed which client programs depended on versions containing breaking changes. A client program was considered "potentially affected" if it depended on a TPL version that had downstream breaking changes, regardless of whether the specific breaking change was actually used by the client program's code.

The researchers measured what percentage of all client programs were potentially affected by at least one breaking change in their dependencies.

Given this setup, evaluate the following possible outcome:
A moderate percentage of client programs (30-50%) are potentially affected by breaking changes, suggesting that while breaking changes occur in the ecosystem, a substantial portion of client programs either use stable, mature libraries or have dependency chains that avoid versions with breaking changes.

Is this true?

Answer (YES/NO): YES